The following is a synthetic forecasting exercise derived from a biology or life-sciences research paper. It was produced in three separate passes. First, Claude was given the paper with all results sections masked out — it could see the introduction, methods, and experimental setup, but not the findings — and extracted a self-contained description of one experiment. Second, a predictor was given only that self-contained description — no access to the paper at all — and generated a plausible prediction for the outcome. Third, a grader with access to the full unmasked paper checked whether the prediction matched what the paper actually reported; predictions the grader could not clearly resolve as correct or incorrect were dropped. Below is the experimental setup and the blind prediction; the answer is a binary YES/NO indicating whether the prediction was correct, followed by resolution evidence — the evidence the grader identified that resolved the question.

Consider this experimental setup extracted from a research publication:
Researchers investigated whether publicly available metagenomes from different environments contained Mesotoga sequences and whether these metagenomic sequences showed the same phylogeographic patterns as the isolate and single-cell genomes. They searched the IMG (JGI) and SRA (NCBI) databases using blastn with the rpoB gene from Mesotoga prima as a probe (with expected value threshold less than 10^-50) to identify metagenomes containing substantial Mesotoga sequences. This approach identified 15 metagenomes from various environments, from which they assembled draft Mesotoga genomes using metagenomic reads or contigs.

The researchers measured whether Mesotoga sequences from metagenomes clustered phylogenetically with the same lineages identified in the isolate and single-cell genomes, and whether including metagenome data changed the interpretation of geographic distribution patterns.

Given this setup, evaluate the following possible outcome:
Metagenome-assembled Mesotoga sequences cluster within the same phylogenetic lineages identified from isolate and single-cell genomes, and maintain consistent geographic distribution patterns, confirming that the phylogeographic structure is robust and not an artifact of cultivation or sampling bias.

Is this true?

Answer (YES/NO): YES